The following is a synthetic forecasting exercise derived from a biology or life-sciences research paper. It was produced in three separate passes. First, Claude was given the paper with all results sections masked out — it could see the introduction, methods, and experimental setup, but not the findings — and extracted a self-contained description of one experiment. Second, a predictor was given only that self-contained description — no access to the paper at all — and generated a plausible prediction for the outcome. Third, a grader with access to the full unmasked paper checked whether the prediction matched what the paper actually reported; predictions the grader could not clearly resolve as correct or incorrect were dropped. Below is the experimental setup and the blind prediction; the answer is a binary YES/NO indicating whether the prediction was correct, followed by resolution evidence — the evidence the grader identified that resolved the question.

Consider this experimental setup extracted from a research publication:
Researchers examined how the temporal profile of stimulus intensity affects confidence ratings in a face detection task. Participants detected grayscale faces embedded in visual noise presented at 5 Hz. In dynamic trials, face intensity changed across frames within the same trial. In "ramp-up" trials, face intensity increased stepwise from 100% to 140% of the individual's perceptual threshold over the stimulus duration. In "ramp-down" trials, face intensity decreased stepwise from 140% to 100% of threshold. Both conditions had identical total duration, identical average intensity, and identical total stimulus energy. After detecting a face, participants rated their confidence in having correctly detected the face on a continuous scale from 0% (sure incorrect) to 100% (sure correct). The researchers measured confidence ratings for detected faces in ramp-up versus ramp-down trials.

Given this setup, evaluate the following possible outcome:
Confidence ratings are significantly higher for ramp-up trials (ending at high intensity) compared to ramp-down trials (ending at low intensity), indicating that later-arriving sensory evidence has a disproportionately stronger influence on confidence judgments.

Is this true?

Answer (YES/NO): NO